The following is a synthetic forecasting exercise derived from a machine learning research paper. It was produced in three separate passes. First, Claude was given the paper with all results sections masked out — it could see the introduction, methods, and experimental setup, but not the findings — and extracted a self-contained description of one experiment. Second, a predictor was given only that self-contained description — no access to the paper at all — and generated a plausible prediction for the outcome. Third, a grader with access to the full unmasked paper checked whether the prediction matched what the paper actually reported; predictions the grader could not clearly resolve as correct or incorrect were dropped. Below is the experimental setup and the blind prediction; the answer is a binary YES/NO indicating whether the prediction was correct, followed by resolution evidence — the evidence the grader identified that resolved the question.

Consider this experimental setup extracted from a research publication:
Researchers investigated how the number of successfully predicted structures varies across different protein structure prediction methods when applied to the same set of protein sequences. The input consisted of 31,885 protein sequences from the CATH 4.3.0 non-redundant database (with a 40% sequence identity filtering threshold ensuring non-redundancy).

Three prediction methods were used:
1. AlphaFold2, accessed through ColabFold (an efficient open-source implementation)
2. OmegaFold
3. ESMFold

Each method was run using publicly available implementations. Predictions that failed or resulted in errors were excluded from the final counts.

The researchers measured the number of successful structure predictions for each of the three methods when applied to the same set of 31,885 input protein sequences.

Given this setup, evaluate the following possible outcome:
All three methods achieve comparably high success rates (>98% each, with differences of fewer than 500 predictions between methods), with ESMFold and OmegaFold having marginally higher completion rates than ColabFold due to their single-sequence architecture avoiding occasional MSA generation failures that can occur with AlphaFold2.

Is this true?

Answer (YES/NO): NO